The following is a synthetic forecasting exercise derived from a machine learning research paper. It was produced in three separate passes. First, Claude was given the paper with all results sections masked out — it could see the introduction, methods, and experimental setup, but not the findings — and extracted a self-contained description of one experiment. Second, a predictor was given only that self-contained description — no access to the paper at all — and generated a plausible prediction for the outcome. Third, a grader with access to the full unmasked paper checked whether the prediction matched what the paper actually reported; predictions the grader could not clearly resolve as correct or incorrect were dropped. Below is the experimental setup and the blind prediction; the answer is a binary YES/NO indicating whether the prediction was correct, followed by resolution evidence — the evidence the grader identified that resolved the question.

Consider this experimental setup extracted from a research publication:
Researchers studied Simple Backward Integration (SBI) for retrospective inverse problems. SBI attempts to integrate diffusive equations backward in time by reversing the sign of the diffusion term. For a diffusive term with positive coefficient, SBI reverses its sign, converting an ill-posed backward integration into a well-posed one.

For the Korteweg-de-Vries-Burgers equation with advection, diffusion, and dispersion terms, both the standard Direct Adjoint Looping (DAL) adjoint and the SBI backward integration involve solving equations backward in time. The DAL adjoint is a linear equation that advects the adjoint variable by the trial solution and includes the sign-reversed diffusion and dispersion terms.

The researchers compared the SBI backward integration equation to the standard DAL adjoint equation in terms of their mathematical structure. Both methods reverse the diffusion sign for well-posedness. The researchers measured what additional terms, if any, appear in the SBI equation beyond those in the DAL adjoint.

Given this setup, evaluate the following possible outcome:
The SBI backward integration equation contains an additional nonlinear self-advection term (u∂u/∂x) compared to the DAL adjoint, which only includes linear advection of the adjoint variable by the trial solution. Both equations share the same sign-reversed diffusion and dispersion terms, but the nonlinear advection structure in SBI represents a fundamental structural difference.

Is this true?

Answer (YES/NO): NO